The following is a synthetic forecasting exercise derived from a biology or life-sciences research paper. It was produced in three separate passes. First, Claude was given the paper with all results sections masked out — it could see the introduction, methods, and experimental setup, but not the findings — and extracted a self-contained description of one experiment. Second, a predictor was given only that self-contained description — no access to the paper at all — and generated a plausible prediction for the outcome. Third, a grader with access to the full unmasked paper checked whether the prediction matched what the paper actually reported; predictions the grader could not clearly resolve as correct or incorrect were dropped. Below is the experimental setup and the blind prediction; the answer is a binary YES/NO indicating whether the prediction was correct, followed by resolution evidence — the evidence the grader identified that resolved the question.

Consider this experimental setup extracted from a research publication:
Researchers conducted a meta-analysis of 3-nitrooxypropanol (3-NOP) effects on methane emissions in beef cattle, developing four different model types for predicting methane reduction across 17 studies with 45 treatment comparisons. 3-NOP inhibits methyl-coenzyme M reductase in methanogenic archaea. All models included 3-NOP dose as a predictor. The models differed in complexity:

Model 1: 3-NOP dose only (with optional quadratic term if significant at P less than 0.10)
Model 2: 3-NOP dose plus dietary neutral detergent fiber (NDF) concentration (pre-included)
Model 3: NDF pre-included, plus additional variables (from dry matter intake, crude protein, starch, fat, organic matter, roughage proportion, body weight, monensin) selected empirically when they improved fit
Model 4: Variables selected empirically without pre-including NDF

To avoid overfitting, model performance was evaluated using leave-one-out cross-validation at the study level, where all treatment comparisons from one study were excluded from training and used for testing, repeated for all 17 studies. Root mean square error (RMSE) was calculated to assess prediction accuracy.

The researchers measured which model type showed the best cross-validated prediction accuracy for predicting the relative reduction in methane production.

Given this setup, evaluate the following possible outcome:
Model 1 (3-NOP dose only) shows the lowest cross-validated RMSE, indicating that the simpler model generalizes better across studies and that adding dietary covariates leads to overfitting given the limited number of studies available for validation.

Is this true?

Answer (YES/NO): NO